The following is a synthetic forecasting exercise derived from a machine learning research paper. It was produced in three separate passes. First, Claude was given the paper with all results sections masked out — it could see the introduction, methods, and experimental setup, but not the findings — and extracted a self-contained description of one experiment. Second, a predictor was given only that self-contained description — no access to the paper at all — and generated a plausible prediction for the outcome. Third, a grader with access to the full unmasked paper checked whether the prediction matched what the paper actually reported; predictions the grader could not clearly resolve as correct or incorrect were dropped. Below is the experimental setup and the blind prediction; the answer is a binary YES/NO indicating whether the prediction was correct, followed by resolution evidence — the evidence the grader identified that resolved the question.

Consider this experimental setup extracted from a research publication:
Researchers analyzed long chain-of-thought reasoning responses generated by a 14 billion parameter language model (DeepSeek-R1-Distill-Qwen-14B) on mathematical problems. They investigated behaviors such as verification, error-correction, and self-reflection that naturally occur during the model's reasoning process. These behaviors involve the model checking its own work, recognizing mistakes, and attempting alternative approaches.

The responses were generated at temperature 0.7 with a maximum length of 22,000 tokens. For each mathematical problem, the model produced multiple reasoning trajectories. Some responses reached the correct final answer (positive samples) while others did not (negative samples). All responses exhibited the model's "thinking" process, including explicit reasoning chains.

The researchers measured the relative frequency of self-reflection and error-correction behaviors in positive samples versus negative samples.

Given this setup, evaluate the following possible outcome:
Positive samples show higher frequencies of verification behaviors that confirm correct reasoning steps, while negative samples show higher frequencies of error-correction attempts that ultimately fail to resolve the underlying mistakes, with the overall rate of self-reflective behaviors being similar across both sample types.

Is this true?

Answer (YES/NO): NO